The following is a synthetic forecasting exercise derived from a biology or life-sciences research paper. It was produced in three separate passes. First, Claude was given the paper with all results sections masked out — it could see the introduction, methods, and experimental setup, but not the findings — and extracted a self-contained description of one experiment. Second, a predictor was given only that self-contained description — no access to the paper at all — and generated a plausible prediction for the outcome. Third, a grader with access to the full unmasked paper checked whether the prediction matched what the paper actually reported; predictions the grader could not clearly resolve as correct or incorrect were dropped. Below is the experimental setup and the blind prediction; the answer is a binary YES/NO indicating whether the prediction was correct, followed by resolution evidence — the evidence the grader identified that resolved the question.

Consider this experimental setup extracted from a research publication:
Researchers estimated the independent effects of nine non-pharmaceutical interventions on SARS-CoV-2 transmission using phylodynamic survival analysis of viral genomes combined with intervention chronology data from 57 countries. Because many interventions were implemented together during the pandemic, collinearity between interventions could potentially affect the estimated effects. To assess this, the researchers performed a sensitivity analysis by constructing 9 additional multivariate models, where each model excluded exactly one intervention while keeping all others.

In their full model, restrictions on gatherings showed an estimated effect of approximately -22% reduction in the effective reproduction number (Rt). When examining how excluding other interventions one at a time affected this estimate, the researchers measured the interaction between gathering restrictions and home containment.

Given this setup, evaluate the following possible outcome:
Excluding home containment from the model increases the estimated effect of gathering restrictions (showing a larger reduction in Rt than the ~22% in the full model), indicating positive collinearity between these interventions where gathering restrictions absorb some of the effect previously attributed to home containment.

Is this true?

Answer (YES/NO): YES